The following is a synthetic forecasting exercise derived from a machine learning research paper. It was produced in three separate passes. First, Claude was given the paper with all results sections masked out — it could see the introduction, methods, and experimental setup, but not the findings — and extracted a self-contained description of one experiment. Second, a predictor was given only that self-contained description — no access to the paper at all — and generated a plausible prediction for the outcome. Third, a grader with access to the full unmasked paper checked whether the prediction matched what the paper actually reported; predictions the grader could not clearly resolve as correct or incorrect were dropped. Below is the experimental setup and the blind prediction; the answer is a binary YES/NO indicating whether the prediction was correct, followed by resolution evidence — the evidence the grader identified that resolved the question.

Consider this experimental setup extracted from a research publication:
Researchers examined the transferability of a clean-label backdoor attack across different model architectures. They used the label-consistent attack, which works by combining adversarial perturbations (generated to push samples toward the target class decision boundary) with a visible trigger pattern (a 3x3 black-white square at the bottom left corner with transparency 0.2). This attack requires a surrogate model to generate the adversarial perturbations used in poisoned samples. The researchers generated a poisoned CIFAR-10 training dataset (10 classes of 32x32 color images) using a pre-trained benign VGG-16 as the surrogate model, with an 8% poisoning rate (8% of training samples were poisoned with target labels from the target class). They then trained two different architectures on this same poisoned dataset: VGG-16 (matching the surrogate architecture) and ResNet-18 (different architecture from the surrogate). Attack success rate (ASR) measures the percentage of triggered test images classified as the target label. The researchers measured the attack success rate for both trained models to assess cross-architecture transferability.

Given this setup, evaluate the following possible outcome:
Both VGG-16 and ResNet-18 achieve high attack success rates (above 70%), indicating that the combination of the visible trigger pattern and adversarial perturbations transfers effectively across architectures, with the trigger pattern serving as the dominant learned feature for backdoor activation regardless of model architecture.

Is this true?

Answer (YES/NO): NO